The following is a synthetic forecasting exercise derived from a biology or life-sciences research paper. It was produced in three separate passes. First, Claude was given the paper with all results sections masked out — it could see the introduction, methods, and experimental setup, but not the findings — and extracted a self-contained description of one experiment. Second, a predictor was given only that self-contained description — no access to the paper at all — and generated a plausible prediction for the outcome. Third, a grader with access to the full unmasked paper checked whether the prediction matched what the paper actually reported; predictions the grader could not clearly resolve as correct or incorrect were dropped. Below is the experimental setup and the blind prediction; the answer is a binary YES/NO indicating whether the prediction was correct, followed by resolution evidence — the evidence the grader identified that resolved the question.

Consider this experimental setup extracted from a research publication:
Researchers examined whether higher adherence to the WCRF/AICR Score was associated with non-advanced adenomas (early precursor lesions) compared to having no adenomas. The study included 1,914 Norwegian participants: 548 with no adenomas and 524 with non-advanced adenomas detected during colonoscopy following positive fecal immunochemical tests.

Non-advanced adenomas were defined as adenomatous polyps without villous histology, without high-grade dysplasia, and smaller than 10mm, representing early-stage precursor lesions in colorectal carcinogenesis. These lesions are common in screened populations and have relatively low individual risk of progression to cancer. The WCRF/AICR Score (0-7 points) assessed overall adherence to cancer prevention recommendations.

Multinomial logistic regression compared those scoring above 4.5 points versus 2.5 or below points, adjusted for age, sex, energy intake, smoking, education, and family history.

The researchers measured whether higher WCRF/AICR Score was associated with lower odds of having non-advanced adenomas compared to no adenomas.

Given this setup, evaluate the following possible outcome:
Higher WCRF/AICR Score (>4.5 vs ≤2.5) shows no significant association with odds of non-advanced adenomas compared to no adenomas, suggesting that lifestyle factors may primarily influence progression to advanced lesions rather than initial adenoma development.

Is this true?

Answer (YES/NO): YES